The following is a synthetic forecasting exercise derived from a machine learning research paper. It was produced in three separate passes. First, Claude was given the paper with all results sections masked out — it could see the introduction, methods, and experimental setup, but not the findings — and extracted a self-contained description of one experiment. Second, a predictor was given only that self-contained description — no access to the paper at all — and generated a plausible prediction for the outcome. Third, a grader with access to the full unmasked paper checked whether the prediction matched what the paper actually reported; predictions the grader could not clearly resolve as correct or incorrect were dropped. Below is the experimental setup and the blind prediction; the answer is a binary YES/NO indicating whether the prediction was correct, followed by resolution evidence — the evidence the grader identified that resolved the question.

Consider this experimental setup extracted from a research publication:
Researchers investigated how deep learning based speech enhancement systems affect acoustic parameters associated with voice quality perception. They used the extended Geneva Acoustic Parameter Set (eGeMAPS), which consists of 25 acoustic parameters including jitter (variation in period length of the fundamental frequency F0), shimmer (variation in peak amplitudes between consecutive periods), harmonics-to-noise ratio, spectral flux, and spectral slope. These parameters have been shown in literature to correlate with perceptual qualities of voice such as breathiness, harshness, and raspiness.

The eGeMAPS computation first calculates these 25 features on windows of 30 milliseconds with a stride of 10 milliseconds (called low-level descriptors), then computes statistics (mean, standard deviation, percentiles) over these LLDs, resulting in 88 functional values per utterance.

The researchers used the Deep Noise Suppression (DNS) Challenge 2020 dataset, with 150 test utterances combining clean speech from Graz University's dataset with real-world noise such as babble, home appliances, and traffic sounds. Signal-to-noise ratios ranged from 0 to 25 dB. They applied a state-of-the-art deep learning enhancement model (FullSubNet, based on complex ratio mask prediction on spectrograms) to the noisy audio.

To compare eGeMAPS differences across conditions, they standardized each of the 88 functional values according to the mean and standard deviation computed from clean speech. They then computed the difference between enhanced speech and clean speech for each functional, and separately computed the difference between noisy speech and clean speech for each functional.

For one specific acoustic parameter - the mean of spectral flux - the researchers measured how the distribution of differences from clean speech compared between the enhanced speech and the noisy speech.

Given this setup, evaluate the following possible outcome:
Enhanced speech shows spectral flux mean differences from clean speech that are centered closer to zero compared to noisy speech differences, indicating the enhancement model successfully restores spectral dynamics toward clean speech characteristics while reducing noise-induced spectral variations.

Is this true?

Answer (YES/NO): NO